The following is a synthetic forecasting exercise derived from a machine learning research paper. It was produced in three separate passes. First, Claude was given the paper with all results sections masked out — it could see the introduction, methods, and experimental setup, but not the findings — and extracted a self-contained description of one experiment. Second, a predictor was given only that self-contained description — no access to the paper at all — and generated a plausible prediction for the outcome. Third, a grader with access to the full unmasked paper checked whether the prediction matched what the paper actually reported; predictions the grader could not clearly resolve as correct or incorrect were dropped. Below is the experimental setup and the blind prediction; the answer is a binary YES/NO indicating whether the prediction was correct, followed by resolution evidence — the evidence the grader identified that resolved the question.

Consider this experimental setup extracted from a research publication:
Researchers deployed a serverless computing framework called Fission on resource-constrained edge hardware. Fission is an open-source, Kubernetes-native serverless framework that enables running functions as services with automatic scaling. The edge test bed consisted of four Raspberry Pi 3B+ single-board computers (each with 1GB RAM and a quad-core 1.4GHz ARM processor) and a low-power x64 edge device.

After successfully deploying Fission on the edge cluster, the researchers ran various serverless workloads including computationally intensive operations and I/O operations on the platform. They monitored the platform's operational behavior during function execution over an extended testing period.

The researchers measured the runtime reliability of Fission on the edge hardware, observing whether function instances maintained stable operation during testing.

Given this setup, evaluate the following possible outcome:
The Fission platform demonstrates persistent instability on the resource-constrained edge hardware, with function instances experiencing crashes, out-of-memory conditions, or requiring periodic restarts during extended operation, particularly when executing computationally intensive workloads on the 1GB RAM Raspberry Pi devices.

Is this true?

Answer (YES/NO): YES